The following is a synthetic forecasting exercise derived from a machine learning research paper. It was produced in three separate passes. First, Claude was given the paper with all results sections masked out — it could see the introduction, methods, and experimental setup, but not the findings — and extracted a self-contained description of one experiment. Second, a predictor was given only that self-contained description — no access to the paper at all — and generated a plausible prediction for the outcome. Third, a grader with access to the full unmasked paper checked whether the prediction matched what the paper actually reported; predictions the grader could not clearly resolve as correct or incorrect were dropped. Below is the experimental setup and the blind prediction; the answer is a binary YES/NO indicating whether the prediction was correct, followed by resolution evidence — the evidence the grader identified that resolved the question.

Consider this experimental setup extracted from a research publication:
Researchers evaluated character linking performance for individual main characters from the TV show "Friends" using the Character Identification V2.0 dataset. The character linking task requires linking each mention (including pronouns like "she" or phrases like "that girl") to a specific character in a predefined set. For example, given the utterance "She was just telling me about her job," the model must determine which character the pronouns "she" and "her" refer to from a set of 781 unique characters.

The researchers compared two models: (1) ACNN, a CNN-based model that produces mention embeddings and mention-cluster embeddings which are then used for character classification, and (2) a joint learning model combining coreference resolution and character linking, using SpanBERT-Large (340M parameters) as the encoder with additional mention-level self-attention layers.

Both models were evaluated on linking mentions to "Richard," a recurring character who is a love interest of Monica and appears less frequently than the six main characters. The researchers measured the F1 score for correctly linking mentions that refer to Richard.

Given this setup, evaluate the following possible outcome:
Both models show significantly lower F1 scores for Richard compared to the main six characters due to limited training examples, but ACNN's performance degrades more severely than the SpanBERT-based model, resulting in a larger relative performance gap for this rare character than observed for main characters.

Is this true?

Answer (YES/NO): NO